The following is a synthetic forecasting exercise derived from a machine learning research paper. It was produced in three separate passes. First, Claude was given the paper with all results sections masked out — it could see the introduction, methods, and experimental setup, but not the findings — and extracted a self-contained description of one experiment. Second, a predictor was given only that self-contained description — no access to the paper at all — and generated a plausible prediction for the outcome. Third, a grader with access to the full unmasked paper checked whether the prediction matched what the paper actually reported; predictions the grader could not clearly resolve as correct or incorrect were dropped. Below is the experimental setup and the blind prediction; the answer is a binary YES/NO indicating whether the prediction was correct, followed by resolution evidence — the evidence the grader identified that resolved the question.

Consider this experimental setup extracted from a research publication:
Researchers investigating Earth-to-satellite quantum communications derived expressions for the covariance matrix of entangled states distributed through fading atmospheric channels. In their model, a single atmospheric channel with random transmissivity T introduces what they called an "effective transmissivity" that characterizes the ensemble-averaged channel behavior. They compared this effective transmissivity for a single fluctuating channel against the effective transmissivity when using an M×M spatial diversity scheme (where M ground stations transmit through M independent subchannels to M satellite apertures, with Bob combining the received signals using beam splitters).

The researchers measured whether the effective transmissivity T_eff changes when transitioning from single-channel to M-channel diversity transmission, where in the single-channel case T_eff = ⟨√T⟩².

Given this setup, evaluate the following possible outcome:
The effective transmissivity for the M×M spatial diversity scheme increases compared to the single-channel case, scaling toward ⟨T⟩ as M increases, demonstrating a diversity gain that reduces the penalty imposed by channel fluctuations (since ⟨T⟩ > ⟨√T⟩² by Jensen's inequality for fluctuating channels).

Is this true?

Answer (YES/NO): NO